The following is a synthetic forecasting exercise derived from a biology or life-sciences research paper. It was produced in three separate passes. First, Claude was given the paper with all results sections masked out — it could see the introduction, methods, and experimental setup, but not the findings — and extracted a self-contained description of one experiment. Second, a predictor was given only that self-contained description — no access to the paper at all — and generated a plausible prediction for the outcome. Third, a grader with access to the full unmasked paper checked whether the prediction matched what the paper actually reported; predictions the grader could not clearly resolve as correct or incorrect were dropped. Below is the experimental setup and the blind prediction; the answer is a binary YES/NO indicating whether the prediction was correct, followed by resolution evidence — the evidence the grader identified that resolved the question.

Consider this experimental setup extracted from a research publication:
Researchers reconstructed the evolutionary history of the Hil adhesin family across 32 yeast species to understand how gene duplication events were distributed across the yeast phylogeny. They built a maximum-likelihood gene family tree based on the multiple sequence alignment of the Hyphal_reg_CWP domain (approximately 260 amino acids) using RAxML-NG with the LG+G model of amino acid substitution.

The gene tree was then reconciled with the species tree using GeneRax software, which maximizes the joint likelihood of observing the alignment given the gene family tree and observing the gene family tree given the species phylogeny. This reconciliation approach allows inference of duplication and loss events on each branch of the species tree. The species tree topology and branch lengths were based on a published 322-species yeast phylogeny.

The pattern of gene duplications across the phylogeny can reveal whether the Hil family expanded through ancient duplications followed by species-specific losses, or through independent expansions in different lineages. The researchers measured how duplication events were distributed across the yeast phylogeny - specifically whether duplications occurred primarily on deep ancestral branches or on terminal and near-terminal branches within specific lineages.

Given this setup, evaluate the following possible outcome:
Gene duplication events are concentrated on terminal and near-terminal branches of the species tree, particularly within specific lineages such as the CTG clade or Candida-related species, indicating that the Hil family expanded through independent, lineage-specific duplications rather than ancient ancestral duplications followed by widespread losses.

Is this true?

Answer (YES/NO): YES